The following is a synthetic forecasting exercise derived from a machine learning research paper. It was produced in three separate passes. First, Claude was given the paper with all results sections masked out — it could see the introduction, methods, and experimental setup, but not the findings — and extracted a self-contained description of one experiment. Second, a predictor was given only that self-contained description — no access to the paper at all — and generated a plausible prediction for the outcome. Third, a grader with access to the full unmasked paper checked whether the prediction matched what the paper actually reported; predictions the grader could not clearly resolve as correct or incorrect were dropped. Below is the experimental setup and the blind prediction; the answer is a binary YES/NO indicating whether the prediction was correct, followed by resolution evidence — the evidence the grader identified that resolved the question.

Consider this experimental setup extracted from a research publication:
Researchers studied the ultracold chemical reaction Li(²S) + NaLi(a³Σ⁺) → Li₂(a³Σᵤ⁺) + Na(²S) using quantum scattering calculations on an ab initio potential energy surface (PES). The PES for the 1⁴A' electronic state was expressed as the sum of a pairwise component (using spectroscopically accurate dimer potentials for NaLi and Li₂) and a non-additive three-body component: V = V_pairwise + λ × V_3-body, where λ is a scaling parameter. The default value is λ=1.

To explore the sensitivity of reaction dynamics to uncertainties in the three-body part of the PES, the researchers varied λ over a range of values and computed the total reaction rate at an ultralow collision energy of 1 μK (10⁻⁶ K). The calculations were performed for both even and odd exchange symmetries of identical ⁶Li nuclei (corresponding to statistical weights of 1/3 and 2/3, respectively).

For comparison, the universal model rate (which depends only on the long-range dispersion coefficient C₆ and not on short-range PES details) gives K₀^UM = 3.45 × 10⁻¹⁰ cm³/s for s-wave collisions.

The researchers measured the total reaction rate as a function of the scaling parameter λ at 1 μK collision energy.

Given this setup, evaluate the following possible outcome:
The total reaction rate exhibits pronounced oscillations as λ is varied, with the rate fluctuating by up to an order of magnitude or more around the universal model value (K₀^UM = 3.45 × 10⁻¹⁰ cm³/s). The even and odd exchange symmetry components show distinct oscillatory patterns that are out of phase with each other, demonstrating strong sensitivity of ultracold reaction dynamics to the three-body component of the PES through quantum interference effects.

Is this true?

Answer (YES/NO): NO